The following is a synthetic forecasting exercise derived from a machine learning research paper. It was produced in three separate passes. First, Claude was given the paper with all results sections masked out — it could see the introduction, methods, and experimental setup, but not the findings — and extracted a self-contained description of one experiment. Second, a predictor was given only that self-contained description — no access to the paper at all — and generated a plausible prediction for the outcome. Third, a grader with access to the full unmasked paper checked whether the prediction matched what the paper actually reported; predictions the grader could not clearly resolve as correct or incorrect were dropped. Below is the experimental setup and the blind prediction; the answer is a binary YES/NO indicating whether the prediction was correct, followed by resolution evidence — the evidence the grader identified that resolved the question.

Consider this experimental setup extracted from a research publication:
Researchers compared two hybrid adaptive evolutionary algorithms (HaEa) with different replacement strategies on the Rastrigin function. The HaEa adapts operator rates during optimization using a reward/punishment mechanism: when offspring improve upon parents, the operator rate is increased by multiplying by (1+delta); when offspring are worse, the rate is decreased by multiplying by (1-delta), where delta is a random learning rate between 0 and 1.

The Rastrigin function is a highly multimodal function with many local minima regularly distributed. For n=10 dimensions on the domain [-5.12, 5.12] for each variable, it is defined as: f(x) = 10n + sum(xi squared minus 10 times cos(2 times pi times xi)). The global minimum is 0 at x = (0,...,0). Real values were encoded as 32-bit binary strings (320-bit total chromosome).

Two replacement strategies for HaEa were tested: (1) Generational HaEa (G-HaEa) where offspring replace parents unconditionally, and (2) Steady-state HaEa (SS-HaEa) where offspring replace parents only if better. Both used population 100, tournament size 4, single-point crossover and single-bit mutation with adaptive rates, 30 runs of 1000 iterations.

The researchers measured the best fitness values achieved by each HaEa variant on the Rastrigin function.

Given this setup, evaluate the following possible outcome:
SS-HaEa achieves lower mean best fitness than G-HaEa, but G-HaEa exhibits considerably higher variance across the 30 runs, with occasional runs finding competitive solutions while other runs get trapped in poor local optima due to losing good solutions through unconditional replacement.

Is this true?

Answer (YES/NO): NO